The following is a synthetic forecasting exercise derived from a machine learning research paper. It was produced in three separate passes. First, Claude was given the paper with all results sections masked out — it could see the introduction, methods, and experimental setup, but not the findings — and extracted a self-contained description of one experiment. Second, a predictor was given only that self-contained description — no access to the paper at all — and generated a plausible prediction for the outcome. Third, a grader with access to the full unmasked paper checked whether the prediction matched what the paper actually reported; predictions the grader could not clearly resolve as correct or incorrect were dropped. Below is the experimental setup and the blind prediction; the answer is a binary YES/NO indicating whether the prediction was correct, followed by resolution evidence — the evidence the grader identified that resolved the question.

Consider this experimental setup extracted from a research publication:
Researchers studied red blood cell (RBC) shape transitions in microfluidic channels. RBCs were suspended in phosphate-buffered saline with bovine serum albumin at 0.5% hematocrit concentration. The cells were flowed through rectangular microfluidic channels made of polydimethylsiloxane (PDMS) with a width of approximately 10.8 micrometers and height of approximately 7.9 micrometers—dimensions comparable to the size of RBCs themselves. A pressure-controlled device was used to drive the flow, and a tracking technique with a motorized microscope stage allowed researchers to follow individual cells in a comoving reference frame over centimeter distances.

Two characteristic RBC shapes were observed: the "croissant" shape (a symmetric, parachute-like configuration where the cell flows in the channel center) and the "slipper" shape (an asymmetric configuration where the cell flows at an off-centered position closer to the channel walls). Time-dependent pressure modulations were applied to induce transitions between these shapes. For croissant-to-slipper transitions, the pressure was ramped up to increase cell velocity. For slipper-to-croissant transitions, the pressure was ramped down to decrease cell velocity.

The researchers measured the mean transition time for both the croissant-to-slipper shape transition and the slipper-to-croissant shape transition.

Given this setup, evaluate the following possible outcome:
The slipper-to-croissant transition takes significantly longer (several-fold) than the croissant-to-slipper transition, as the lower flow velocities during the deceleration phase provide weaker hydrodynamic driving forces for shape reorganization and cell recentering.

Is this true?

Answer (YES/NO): YES